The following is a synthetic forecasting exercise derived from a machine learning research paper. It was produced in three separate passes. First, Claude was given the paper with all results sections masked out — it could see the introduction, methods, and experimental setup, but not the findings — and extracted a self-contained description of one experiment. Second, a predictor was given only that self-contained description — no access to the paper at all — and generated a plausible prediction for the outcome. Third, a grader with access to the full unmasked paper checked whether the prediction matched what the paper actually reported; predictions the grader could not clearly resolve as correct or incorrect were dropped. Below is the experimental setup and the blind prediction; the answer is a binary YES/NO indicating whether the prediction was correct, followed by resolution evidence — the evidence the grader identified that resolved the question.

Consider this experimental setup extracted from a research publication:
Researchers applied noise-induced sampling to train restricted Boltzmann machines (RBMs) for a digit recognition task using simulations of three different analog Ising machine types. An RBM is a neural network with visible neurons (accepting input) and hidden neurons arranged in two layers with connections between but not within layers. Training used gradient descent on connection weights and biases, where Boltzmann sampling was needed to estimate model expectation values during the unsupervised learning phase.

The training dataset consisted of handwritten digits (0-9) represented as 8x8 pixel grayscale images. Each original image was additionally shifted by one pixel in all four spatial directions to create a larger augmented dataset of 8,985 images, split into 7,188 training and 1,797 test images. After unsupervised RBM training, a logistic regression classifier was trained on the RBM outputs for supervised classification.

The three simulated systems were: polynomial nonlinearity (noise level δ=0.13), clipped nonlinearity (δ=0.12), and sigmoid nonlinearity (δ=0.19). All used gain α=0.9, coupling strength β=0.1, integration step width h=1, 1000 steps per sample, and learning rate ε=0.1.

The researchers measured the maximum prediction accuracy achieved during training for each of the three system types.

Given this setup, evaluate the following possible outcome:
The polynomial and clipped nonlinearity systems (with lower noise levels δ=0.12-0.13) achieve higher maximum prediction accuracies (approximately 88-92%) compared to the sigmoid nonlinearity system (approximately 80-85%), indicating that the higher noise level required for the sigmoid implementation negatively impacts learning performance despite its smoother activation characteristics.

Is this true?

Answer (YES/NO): NO